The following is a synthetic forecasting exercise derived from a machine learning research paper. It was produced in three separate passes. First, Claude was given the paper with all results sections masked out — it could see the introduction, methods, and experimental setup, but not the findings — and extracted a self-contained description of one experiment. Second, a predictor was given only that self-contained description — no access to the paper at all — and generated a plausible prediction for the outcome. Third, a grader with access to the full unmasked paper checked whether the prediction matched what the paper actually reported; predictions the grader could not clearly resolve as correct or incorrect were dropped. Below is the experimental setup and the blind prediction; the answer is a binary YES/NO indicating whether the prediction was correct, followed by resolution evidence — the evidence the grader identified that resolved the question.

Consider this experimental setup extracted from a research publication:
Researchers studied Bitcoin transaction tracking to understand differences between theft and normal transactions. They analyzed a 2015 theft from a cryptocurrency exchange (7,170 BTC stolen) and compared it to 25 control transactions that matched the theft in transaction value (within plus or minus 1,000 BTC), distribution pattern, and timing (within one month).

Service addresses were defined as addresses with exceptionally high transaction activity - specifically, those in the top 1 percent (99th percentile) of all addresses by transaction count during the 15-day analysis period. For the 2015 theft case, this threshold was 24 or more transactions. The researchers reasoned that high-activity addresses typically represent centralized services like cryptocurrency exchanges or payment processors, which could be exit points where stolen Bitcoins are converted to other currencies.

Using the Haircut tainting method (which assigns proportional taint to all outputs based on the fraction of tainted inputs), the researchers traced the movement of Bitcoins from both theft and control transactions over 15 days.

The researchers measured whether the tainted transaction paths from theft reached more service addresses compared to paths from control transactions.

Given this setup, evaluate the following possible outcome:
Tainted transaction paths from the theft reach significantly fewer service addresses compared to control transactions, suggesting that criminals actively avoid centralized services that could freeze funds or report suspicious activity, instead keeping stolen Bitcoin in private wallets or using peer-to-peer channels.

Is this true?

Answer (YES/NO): NO